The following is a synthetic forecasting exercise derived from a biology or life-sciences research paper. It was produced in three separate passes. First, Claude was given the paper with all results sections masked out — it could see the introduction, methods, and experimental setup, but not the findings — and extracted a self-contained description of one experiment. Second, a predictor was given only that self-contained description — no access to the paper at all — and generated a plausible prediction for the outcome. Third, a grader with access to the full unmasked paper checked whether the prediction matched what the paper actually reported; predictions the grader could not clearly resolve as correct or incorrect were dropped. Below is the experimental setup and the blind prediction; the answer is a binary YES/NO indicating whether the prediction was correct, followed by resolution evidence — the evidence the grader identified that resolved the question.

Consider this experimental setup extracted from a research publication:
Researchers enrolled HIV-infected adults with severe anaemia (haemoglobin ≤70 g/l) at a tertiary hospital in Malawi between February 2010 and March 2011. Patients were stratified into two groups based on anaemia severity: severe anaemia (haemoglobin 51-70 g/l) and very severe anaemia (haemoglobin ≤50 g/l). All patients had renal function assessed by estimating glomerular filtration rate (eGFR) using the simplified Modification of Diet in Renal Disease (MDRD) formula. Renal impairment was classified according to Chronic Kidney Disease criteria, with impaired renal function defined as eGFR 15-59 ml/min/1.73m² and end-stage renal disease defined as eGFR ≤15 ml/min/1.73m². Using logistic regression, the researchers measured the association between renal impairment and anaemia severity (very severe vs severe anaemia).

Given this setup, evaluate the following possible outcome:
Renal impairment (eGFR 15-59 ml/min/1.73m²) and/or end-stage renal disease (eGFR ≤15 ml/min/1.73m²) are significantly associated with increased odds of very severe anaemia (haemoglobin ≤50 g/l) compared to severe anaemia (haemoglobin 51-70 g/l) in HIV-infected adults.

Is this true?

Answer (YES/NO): NO